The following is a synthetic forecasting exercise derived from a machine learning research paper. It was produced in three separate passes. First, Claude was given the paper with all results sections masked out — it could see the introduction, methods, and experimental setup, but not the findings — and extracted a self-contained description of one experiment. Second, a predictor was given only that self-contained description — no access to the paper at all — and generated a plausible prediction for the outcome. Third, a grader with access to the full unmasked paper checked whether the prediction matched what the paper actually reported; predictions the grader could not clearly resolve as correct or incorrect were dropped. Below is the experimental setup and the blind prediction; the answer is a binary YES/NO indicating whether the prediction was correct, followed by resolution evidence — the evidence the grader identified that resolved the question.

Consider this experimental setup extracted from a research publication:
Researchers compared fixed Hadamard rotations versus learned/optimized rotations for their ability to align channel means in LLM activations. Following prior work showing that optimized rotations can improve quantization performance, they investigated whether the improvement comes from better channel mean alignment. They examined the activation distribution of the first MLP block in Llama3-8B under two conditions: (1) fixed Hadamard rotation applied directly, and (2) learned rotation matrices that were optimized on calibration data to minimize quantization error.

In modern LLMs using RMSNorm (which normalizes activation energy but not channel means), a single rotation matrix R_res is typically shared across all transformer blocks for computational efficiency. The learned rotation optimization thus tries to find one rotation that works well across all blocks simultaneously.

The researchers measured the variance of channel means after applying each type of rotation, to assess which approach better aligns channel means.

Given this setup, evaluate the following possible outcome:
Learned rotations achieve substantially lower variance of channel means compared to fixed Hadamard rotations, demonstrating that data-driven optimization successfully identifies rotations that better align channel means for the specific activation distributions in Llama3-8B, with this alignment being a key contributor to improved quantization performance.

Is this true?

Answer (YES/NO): NO